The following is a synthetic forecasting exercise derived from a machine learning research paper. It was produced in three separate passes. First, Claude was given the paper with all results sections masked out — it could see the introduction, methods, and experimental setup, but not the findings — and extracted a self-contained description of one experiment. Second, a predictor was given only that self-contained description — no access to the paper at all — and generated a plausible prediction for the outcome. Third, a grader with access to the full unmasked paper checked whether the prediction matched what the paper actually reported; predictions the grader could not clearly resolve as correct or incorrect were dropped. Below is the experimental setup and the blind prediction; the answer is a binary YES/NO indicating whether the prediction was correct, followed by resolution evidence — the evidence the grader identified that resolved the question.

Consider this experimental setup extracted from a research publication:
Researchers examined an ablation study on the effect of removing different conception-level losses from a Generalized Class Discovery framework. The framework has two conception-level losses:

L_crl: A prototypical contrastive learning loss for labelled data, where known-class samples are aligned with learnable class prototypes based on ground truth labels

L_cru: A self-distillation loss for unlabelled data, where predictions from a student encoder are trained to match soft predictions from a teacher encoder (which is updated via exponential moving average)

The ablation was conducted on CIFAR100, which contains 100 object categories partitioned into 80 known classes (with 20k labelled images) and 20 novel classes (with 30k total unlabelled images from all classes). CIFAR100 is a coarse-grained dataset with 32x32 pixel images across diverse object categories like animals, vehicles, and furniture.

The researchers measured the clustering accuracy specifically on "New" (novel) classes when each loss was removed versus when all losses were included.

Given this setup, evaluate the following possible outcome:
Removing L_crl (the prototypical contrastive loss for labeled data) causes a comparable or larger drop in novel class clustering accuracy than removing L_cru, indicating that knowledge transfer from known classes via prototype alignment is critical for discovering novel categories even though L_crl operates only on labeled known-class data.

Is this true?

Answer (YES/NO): NO